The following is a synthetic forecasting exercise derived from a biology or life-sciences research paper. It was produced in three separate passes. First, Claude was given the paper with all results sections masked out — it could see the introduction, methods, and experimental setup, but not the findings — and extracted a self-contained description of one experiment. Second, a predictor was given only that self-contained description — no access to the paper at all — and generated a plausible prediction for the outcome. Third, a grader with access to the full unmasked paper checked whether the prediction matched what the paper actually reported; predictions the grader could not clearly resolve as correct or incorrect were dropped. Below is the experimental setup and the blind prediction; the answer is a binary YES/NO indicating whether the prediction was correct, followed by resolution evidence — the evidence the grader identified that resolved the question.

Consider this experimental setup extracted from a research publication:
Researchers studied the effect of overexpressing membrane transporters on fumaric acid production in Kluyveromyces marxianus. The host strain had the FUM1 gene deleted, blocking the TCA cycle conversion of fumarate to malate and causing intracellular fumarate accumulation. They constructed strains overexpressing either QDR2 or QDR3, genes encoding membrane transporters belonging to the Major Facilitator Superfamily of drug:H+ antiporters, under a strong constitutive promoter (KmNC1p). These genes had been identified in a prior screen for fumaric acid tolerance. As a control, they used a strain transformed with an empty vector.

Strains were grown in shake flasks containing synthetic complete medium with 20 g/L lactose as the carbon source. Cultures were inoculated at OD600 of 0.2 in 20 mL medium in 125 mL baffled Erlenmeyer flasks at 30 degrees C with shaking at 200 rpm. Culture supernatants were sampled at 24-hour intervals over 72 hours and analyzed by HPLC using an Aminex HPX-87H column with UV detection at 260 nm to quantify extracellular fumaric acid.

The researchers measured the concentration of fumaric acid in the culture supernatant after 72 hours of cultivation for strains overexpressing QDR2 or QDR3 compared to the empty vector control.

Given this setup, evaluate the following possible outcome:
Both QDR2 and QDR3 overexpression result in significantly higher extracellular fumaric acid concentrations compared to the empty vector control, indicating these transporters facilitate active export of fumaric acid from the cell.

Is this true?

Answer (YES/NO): YES